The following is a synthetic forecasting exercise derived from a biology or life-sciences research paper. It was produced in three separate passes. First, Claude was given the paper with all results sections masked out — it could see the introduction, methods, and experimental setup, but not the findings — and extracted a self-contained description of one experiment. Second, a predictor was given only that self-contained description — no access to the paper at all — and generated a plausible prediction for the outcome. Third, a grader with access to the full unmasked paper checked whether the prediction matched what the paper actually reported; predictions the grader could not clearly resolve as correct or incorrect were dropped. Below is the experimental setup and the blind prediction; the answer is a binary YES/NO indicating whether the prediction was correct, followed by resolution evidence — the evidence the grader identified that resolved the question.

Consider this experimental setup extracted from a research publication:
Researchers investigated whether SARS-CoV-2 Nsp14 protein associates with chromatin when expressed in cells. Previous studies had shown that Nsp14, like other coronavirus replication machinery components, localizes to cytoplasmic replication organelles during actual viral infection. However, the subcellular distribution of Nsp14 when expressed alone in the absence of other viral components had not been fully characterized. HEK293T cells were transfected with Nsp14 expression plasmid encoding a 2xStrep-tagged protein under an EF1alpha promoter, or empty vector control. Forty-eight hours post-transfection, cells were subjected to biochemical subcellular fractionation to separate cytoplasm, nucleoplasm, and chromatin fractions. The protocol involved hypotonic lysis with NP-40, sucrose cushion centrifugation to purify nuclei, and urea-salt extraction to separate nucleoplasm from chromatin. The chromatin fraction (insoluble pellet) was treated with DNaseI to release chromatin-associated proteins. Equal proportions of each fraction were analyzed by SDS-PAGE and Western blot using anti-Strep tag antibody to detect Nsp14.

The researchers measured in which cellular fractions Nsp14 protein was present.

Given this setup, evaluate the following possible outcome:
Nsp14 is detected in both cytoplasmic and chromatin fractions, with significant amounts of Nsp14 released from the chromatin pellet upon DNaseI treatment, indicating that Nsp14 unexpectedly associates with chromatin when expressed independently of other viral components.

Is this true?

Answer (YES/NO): NO